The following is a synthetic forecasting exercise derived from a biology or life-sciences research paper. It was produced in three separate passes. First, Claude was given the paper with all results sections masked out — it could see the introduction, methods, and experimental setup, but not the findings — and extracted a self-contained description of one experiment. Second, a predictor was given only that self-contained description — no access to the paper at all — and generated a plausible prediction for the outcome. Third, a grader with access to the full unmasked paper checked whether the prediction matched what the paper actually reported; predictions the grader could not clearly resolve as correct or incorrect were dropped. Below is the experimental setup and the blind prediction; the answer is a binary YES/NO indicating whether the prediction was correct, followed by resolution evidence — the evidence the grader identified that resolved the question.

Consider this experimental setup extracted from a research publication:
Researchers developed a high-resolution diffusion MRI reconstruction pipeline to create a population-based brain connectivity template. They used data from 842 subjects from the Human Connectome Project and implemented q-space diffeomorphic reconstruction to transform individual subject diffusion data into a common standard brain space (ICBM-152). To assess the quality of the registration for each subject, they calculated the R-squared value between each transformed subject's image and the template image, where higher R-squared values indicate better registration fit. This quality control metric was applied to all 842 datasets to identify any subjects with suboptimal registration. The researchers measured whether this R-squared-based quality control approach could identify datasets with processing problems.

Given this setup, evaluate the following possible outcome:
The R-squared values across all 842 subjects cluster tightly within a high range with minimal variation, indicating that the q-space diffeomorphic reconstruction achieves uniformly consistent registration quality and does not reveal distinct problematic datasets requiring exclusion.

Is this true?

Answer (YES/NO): NO